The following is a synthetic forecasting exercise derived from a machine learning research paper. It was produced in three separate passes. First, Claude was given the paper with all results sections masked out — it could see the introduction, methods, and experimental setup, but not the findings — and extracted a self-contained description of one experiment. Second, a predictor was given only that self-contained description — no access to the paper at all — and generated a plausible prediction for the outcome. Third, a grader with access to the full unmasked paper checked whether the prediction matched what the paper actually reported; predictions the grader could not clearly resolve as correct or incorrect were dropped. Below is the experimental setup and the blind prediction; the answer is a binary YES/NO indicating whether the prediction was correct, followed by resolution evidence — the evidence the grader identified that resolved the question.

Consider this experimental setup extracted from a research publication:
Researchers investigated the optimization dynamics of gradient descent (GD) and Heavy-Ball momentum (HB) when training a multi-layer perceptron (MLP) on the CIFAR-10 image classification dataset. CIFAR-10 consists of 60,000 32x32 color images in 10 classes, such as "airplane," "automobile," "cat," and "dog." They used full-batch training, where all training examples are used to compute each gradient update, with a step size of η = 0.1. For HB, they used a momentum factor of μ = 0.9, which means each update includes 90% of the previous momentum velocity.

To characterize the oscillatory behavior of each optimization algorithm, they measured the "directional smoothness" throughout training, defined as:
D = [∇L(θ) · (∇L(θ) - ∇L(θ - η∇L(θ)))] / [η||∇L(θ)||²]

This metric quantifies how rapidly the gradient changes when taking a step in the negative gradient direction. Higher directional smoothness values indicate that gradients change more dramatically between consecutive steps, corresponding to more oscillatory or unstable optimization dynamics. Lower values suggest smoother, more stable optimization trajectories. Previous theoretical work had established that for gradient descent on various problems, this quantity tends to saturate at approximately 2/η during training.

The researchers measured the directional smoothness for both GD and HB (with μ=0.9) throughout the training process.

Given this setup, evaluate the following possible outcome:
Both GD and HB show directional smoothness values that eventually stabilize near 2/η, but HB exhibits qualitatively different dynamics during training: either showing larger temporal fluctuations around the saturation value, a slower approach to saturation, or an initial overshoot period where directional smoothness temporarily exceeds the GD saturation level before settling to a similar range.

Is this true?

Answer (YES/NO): NO